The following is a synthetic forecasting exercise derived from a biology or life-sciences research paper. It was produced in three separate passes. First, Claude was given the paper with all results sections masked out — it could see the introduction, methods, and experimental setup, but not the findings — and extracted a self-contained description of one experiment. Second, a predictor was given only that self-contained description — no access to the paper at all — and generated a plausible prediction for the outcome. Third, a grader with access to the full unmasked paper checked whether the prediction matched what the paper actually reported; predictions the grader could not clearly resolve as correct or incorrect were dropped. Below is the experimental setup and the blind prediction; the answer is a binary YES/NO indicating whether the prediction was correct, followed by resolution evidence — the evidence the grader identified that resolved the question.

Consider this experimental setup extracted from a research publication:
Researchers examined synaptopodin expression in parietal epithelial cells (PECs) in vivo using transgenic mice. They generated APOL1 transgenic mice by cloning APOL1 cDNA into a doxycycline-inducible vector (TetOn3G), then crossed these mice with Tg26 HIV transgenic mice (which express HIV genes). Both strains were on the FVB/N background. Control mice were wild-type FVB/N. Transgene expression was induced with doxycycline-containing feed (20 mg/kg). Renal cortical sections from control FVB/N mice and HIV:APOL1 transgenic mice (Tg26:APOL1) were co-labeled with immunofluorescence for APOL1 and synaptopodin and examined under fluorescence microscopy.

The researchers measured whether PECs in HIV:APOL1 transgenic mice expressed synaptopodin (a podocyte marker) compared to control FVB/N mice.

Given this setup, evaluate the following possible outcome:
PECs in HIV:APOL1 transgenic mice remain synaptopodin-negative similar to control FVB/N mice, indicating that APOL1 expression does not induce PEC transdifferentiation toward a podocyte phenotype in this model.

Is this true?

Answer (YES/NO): NO